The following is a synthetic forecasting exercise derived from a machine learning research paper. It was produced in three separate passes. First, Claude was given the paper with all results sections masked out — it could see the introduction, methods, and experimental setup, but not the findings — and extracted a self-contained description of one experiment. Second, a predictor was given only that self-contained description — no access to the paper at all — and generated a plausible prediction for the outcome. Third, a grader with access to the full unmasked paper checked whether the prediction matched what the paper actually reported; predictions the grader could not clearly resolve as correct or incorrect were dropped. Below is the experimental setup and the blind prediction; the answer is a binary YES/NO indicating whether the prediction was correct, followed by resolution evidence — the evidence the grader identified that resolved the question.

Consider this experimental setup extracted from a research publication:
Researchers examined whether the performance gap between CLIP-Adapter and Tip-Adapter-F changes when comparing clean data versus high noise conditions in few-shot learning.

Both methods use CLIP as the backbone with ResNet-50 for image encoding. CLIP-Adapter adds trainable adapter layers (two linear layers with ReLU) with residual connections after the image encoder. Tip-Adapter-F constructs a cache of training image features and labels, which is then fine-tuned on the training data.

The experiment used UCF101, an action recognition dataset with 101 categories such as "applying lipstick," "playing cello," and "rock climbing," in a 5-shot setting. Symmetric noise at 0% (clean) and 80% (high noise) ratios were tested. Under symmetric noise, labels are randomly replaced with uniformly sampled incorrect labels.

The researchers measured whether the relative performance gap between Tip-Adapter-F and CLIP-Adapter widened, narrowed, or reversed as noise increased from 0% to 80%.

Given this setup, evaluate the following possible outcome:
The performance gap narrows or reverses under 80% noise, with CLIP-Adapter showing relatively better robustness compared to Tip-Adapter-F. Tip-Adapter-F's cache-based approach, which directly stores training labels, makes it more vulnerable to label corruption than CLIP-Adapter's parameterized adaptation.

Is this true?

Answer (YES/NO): YES